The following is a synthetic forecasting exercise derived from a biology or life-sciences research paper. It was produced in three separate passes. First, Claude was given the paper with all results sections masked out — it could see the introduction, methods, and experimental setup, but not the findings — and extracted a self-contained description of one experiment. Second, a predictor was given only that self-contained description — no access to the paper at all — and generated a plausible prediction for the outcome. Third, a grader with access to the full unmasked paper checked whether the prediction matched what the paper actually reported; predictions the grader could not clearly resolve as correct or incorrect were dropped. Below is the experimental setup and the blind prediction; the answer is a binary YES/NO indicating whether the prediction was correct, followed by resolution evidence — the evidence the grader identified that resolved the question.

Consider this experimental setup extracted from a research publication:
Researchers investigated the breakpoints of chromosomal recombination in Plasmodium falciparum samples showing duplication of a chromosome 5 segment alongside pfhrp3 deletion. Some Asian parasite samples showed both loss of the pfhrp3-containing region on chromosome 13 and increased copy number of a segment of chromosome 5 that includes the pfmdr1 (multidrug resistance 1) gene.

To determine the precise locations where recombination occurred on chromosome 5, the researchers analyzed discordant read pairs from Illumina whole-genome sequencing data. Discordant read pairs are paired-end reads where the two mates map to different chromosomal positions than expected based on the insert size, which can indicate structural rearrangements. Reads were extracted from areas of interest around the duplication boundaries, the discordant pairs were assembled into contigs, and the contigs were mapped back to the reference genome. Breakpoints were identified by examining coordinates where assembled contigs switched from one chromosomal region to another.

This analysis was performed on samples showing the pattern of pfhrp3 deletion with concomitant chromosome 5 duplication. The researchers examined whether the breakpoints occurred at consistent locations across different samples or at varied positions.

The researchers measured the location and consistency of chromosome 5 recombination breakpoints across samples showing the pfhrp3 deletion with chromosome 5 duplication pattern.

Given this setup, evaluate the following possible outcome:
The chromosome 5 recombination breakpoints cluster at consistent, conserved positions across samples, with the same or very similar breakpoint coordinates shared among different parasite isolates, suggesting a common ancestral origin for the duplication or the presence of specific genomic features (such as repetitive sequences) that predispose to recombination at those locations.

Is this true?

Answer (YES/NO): YES